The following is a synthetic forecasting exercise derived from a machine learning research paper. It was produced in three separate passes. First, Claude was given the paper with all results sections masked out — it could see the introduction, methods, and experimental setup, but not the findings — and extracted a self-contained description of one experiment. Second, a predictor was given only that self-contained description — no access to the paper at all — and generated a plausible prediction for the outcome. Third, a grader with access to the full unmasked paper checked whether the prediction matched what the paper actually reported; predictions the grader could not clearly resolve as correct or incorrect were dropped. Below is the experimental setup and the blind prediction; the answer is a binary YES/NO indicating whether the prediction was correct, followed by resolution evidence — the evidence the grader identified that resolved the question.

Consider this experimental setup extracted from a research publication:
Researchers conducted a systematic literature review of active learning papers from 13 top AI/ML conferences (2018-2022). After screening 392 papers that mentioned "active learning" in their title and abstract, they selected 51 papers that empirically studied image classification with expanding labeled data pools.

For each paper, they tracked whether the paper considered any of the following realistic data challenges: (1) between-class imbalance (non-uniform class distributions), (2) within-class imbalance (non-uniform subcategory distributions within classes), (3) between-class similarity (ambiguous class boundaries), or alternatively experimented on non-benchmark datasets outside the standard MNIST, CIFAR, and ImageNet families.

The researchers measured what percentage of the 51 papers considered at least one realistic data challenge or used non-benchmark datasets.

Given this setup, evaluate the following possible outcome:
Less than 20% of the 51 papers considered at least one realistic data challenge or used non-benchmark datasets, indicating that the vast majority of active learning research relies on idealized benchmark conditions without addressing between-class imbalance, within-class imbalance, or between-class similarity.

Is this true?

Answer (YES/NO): NO